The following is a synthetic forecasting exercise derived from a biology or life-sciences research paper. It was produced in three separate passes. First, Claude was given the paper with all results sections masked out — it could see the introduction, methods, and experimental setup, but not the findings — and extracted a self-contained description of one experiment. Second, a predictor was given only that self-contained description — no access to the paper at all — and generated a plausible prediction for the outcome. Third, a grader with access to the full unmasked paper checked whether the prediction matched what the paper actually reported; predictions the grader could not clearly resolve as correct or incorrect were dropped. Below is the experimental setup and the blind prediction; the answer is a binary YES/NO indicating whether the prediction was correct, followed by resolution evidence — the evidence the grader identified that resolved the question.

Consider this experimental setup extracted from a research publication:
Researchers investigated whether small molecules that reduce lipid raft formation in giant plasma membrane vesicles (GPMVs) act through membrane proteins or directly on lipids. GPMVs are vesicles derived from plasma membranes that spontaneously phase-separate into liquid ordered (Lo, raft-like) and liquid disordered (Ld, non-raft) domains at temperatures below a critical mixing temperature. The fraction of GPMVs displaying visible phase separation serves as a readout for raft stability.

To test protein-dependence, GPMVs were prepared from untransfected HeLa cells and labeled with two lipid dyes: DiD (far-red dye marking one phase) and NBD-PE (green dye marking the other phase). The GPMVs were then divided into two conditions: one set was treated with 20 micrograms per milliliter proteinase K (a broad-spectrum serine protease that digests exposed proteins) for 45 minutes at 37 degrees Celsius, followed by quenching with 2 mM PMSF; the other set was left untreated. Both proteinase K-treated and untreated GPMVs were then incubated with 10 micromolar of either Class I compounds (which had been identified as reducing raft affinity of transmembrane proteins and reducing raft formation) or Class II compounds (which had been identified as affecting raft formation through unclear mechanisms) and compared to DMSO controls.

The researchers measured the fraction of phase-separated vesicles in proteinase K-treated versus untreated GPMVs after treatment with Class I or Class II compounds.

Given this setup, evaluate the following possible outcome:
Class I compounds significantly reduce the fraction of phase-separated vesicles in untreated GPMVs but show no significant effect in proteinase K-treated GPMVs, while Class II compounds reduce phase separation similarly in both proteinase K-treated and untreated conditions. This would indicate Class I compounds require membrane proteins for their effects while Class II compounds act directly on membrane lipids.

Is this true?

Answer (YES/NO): NO